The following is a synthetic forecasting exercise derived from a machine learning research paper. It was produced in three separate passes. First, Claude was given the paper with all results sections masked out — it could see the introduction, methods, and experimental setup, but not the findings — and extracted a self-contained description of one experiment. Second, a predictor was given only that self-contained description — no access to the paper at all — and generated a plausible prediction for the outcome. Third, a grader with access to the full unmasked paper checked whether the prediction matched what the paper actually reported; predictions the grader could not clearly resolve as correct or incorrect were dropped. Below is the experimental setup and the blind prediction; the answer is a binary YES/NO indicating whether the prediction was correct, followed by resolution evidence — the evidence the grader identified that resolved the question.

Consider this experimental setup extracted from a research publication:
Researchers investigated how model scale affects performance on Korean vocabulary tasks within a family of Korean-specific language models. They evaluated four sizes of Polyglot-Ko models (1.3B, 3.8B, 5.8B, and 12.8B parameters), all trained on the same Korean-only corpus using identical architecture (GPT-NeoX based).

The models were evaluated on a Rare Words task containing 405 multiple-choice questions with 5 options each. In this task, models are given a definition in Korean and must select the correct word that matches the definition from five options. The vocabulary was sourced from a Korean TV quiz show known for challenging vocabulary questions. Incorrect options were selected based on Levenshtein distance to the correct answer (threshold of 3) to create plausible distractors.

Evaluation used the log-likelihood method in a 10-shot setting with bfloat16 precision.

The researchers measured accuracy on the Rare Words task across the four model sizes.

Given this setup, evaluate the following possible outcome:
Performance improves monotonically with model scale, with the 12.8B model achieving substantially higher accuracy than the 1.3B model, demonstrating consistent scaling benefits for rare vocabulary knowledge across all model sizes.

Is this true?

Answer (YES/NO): YES